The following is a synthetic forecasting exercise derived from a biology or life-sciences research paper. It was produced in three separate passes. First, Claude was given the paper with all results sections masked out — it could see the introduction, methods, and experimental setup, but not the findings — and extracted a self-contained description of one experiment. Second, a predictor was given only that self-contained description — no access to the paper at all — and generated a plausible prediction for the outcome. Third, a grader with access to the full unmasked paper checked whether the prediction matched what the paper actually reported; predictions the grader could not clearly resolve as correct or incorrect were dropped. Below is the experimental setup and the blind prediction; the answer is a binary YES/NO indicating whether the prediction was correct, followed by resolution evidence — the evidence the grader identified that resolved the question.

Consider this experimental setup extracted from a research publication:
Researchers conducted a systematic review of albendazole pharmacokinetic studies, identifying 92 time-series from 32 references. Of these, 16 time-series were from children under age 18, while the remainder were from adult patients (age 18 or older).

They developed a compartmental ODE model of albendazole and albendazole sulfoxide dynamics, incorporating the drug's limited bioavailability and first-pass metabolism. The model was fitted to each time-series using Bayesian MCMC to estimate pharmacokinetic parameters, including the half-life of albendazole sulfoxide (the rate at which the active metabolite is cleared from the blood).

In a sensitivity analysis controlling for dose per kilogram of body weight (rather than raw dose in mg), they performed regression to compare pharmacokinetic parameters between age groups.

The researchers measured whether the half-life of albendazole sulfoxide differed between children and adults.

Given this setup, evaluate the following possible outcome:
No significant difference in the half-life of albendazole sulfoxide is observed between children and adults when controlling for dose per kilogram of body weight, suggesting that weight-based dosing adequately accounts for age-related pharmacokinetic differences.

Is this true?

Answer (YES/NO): NO